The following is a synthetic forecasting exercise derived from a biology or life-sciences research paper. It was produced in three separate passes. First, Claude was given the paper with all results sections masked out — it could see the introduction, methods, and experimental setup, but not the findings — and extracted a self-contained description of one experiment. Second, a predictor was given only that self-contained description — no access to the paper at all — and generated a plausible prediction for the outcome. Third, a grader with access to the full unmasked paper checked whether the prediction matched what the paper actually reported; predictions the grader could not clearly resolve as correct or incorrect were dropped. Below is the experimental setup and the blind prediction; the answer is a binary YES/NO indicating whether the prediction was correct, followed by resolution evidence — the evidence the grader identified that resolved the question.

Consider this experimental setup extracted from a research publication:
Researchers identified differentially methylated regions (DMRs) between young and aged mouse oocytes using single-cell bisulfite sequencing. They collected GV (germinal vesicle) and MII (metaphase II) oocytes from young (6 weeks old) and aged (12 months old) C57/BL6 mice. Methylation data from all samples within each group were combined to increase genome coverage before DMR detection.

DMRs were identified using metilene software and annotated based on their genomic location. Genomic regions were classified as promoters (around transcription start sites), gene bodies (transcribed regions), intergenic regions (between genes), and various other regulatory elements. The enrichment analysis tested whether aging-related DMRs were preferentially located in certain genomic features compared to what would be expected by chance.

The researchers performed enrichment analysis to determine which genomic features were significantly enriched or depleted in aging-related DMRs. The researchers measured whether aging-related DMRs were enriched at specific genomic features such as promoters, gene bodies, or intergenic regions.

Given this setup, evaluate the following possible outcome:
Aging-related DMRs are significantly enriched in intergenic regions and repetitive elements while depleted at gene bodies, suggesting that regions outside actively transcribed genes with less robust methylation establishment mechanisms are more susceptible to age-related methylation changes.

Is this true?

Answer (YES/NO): NO